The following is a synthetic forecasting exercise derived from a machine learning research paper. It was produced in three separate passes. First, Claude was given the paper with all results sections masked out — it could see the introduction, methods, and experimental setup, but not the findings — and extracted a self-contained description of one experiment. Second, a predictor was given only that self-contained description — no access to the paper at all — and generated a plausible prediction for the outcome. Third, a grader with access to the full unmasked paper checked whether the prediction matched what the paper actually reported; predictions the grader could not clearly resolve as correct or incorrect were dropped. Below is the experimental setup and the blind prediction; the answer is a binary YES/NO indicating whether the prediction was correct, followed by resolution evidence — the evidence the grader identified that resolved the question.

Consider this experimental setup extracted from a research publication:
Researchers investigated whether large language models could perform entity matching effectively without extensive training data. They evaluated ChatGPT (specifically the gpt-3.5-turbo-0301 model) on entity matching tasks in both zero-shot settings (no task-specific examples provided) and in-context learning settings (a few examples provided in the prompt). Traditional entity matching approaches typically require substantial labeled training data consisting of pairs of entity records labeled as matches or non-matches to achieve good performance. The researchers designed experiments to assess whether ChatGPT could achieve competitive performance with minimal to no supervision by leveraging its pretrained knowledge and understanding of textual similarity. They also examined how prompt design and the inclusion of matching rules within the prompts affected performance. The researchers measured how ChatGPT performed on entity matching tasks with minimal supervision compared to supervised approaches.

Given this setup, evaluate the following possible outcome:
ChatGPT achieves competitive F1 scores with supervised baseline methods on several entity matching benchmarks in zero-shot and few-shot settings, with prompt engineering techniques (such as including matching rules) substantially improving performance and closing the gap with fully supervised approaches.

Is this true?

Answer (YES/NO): YES